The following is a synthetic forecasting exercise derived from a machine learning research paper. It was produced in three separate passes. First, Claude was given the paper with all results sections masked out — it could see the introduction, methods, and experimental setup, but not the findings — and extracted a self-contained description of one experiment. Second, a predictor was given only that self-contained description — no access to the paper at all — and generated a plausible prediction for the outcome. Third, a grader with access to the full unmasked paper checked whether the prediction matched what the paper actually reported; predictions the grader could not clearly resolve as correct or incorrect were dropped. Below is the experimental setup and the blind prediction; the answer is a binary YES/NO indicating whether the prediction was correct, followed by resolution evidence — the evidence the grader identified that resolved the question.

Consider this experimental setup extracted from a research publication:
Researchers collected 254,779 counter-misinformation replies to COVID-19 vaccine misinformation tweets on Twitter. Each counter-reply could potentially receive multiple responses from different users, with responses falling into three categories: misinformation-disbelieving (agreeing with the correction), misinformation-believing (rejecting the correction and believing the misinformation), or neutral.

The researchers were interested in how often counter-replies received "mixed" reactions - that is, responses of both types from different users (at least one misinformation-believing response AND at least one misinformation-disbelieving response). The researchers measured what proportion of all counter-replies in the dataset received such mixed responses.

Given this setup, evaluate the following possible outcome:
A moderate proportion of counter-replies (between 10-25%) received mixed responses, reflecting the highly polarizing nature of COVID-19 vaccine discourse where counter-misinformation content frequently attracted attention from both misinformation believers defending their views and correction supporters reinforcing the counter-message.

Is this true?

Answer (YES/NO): NO